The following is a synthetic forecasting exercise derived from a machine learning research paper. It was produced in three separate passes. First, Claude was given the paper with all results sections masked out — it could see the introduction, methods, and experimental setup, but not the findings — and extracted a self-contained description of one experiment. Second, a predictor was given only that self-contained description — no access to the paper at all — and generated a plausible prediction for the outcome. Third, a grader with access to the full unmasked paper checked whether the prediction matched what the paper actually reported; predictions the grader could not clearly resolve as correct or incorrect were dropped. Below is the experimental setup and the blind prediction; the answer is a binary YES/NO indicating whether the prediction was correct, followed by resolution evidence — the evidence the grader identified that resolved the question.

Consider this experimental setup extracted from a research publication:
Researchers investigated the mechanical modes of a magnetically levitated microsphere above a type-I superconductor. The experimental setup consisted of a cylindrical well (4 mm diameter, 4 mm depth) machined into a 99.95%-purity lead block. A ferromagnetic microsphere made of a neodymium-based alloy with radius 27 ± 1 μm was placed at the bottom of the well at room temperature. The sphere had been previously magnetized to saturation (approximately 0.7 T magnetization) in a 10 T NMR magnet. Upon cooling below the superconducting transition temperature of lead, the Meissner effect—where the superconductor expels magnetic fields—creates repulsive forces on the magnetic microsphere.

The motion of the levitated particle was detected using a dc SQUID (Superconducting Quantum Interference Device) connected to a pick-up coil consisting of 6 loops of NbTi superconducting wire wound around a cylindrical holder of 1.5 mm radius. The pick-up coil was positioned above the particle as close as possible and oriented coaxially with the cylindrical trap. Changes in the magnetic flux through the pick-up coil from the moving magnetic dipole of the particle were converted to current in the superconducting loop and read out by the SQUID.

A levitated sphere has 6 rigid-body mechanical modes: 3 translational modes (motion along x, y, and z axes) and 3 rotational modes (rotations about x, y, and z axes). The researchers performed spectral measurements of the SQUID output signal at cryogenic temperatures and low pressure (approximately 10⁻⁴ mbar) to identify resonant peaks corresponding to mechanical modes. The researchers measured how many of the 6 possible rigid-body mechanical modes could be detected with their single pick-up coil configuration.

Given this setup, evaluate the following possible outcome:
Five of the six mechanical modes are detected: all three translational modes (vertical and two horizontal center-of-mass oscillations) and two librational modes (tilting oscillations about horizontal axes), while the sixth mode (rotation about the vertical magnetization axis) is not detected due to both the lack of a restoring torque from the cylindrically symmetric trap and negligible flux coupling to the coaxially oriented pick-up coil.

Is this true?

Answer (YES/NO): NO